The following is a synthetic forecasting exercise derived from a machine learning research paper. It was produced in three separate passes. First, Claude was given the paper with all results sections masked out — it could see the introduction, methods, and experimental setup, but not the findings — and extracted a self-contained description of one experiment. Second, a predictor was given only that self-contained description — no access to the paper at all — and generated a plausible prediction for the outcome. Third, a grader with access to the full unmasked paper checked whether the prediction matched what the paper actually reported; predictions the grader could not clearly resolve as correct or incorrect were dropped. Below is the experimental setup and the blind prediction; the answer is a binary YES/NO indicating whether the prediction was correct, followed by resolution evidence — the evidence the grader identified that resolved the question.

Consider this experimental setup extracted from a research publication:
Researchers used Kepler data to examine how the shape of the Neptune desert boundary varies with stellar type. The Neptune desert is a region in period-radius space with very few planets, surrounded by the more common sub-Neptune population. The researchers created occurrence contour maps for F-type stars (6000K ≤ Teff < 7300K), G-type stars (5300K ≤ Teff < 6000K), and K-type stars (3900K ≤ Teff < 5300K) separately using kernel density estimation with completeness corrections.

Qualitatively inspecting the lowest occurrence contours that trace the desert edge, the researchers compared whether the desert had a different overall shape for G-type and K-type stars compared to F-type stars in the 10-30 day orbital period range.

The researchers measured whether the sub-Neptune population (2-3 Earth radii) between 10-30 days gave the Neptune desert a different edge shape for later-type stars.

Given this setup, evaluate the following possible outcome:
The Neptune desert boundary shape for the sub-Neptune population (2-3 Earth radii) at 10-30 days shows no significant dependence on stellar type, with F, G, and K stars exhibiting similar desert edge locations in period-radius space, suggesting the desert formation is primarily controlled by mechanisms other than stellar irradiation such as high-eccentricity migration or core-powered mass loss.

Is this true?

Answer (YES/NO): NO